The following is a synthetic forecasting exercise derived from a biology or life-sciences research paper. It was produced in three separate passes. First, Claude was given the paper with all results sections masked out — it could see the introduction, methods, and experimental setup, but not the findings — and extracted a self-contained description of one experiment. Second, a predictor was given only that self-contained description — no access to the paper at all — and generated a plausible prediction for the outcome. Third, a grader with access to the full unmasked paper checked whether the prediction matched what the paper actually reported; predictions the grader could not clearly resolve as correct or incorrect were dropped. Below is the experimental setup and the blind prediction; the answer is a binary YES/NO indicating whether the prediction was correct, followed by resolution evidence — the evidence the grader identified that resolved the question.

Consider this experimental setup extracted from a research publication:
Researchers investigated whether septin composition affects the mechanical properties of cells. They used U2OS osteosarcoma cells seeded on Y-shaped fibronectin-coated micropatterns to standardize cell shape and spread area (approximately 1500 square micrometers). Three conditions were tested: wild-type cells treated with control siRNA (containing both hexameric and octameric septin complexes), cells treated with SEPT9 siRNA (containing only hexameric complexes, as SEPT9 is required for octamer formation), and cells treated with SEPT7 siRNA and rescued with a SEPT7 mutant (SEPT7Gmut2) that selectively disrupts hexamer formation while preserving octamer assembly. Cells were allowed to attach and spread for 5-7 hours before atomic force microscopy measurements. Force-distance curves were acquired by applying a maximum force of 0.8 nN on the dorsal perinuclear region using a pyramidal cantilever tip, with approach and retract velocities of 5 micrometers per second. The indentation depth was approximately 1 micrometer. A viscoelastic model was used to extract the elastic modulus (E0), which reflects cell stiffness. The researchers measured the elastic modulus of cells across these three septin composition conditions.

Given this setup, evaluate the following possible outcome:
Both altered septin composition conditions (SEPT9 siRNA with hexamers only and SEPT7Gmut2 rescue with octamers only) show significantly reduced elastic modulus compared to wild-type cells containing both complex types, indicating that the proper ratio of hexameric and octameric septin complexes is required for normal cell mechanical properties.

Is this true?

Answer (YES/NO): NO